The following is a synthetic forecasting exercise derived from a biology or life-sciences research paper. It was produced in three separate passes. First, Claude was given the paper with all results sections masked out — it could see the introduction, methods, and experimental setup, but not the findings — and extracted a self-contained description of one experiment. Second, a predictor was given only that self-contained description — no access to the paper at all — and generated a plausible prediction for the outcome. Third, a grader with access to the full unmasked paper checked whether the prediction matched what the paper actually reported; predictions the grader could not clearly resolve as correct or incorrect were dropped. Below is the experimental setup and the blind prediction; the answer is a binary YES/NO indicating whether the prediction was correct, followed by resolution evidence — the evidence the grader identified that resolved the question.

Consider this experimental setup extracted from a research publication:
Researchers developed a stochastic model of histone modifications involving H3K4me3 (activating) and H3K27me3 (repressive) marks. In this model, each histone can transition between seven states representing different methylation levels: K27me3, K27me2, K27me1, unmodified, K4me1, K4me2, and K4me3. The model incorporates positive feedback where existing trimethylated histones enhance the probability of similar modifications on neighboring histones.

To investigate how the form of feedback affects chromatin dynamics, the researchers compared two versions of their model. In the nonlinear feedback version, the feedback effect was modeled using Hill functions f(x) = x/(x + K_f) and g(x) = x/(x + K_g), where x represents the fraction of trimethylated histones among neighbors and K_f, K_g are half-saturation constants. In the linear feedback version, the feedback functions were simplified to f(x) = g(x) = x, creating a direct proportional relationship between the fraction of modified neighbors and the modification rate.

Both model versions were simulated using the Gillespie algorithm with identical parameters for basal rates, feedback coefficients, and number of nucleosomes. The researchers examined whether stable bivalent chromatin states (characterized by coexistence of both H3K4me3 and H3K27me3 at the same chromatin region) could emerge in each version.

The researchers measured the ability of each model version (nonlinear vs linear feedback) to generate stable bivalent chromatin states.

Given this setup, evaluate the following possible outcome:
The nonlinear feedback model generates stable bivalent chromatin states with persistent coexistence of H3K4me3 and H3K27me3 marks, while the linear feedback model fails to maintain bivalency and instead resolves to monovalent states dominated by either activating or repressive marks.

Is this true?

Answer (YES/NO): NO